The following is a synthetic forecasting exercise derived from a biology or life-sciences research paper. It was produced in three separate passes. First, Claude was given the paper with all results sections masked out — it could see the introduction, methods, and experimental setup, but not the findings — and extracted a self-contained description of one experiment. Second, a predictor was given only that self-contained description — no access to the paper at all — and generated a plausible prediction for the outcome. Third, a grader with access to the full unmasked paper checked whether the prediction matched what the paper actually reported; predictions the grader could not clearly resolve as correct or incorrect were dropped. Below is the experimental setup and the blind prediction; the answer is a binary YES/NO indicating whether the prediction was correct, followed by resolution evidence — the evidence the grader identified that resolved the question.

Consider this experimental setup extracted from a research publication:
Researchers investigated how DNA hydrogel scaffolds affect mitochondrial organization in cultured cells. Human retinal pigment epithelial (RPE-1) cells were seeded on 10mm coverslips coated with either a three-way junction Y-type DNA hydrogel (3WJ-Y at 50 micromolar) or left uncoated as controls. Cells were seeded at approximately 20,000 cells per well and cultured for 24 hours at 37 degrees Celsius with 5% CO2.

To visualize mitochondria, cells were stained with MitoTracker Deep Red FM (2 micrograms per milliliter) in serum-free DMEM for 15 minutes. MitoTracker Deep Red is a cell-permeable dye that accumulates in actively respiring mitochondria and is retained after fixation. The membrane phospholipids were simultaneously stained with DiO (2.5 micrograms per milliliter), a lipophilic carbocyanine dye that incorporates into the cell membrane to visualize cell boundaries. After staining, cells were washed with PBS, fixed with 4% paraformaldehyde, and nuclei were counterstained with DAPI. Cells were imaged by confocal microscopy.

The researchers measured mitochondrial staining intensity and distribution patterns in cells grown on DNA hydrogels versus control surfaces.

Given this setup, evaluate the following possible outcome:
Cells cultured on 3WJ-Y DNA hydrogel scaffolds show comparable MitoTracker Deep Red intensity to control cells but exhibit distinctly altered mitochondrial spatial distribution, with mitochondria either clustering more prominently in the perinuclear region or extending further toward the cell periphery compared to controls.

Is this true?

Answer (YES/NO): NO